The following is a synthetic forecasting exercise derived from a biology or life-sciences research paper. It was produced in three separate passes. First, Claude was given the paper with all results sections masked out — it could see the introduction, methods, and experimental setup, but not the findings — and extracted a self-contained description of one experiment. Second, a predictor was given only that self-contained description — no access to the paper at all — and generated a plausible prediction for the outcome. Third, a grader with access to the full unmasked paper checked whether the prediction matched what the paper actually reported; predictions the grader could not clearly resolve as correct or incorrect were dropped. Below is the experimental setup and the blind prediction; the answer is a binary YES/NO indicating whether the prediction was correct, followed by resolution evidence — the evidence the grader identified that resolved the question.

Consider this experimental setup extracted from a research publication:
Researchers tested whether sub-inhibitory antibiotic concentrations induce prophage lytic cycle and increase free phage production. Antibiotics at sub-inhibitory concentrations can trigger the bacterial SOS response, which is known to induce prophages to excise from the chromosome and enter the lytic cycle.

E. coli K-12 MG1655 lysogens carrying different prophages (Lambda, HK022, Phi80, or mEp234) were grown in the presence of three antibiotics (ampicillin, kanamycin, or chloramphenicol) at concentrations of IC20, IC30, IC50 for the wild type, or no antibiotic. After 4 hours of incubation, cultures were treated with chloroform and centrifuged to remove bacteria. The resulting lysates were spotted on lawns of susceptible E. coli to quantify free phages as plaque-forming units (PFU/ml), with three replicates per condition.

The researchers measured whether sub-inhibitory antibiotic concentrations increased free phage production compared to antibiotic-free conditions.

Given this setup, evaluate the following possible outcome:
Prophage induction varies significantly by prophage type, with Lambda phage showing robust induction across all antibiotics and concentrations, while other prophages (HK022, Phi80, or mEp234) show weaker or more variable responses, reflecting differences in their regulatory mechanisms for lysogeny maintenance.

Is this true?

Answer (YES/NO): NO